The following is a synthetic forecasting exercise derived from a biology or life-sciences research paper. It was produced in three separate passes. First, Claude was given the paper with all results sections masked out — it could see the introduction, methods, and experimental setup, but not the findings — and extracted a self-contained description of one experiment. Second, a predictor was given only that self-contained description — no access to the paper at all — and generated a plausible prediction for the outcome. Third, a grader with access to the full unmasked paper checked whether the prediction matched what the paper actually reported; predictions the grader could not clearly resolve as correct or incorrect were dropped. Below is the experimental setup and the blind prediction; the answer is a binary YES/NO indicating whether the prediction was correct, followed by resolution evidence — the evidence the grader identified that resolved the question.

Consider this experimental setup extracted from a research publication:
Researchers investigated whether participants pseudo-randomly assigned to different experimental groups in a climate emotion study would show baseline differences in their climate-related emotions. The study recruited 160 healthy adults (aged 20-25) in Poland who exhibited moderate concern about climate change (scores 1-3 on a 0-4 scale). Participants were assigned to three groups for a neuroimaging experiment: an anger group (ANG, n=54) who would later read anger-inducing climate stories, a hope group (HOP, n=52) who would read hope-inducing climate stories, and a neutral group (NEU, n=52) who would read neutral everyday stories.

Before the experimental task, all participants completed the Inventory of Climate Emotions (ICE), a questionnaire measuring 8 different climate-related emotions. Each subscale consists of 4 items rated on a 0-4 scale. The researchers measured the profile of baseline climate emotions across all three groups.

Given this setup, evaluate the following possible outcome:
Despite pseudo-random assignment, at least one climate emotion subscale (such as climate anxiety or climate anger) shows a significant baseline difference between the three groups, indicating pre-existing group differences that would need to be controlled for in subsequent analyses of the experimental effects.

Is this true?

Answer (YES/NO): NO